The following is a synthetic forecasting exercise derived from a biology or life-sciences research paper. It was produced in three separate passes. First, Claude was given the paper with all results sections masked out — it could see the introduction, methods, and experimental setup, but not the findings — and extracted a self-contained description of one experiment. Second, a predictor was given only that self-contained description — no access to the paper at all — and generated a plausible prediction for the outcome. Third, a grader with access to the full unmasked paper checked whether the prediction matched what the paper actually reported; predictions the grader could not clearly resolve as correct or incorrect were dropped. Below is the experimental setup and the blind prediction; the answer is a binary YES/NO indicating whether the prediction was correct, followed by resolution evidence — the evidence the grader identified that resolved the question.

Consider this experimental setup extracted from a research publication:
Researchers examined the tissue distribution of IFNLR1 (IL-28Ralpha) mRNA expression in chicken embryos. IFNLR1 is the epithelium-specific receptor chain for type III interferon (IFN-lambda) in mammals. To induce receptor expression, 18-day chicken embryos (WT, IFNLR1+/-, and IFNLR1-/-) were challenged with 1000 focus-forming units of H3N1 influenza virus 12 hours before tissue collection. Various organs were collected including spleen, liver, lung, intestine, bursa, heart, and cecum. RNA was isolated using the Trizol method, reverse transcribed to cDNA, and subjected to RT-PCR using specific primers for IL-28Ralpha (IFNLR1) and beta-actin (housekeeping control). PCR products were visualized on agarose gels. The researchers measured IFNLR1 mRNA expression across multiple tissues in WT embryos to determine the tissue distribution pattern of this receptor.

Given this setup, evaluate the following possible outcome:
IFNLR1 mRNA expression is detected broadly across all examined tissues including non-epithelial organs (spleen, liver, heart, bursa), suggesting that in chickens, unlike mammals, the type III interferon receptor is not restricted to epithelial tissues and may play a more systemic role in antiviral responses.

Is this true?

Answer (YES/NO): YES